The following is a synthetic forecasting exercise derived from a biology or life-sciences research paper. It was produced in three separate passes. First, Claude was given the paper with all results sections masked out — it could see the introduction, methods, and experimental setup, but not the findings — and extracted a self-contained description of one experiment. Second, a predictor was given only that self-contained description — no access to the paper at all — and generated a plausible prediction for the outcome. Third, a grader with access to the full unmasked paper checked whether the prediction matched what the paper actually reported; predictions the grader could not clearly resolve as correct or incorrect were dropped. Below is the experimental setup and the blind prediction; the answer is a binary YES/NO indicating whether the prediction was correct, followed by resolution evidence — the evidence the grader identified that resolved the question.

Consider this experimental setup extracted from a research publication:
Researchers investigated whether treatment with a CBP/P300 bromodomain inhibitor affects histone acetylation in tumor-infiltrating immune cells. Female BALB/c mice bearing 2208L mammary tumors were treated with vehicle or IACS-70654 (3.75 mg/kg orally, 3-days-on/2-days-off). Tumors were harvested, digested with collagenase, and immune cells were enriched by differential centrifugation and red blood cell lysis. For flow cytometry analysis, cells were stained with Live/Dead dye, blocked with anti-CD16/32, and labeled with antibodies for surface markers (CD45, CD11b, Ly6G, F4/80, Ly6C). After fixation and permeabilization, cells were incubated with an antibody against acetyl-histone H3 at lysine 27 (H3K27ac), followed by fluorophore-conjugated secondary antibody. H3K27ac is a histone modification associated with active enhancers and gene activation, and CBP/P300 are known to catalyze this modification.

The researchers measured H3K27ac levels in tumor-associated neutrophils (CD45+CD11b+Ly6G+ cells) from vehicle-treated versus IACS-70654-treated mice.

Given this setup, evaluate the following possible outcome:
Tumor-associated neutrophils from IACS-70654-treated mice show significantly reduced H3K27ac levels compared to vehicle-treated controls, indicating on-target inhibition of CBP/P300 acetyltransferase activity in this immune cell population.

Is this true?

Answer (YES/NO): YES